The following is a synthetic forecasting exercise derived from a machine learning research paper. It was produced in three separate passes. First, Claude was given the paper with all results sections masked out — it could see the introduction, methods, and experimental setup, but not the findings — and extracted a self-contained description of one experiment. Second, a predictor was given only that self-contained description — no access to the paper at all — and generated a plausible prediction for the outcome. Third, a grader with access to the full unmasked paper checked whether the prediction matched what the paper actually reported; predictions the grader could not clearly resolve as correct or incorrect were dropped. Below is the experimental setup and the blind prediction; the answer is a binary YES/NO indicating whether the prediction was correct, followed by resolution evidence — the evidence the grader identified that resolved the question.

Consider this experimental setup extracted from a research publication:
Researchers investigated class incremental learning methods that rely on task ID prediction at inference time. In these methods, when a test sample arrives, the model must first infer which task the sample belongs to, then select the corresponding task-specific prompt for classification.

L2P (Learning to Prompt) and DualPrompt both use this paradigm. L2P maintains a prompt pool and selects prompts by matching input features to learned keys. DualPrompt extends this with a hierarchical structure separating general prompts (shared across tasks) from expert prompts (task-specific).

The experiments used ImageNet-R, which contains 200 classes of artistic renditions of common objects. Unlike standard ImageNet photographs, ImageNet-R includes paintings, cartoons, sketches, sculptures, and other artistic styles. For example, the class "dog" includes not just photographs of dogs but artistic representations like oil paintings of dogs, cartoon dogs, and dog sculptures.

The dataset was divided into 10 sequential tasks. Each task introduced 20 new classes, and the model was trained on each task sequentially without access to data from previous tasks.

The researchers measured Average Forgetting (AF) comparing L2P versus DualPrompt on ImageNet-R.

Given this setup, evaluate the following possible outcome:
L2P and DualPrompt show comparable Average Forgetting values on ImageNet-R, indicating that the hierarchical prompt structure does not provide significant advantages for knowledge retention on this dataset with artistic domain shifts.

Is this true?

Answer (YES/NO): NO